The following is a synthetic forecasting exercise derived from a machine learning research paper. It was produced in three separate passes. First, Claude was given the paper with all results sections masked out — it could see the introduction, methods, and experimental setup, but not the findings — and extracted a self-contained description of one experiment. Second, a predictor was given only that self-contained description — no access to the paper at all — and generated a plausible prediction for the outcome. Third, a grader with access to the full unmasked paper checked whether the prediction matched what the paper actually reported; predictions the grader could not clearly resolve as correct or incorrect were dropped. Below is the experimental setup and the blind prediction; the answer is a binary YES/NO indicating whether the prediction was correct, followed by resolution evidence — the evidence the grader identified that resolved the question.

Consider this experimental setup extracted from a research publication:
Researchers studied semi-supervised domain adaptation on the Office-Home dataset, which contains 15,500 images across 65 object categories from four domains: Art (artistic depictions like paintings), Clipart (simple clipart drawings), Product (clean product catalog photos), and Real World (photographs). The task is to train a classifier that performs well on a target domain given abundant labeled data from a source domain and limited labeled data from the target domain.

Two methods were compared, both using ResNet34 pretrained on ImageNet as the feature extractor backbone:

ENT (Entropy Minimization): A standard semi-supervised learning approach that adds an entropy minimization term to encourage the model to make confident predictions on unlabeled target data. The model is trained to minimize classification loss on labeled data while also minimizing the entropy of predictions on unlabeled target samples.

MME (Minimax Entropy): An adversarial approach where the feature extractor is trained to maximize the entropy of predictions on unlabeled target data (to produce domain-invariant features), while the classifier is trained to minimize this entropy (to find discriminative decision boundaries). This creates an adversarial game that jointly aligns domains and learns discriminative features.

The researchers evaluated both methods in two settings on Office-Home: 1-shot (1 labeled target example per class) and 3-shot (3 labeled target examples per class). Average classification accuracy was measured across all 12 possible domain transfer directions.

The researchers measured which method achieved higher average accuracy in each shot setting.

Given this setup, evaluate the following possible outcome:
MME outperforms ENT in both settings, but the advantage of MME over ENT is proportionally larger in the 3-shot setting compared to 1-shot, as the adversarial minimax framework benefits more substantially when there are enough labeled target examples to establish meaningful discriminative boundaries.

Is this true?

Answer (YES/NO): NO